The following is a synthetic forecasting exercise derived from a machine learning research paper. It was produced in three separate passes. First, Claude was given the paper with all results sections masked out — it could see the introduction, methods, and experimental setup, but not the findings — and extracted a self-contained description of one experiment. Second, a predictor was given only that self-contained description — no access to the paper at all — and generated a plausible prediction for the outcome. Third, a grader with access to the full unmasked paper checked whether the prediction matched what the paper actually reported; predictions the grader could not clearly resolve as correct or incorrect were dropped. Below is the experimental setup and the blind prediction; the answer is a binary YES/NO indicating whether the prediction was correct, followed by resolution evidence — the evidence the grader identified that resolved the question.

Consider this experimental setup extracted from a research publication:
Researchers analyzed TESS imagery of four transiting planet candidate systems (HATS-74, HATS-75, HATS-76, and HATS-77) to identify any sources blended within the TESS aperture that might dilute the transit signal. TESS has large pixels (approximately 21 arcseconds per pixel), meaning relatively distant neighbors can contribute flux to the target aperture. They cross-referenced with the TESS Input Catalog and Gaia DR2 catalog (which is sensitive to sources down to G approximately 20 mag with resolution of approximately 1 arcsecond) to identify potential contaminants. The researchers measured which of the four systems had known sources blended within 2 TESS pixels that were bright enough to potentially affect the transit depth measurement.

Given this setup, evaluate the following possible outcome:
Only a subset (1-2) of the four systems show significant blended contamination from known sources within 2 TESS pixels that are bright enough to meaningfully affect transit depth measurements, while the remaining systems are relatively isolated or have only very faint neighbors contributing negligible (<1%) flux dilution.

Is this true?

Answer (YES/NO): YES